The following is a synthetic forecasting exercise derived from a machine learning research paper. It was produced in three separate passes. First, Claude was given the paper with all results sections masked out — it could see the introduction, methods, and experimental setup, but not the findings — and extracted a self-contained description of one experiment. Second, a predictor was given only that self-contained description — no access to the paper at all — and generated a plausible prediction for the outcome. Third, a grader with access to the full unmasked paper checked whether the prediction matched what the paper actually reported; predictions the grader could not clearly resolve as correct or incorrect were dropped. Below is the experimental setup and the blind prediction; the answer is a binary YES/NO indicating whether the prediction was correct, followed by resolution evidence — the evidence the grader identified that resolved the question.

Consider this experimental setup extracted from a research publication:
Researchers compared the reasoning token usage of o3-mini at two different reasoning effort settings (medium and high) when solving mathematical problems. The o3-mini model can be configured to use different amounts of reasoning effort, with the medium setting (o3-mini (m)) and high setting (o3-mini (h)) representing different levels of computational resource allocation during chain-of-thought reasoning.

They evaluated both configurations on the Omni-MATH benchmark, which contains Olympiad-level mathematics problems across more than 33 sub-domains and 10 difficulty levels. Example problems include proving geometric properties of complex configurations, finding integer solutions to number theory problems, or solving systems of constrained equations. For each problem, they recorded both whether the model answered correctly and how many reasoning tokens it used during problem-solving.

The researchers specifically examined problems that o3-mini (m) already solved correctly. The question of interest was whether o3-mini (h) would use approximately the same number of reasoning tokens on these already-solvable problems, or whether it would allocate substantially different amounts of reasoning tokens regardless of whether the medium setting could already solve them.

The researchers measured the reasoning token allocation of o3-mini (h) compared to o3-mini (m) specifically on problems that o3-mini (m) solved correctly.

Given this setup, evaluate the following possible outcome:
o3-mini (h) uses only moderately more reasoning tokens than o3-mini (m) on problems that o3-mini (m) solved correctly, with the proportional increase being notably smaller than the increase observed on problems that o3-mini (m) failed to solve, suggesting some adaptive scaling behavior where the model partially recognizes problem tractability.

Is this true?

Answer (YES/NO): NO